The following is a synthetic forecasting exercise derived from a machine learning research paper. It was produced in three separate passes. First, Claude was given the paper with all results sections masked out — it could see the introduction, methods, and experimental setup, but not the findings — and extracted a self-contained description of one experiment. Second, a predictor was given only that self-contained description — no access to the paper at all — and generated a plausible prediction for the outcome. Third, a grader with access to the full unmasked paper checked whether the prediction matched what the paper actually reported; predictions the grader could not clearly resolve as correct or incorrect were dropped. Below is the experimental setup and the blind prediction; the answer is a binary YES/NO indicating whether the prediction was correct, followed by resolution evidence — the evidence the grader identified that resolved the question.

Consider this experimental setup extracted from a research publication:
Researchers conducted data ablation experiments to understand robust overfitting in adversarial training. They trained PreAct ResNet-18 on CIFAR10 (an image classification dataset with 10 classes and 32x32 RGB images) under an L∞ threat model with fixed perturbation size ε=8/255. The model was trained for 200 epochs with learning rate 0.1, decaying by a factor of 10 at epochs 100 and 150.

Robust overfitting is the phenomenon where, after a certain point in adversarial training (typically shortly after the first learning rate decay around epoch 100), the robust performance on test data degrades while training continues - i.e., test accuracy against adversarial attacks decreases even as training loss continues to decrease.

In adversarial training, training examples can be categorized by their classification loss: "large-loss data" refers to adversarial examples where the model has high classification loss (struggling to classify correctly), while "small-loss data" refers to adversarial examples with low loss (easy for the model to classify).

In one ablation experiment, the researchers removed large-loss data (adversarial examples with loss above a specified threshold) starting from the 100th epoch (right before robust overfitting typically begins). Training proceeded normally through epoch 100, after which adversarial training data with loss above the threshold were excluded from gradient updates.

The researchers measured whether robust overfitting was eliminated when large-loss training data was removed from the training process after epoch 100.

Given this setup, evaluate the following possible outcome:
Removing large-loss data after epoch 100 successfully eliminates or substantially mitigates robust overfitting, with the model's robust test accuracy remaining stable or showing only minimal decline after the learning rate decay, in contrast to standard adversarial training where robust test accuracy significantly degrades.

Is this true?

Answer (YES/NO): NO